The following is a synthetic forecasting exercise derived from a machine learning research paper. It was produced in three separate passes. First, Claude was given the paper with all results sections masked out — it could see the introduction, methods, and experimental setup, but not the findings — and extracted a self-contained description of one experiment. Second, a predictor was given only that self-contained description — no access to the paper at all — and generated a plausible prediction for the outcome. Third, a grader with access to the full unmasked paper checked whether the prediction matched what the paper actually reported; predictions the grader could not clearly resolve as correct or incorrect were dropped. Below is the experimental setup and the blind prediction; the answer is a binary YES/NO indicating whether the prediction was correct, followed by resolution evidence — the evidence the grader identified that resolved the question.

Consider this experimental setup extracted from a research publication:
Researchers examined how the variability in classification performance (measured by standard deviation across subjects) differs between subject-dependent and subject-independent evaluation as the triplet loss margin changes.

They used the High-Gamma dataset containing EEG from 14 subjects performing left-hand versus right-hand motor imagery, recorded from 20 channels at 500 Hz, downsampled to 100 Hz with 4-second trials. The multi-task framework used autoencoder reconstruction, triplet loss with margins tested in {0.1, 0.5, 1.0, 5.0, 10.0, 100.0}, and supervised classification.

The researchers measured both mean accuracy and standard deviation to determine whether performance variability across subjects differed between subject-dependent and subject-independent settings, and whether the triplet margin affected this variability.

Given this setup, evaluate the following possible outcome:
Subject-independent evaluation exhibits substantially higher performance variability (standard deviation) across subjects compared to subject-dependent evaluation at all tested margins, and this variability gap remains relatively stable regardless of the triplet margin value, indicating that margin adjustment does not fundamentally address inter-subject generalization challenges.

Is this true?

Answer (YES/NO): NO